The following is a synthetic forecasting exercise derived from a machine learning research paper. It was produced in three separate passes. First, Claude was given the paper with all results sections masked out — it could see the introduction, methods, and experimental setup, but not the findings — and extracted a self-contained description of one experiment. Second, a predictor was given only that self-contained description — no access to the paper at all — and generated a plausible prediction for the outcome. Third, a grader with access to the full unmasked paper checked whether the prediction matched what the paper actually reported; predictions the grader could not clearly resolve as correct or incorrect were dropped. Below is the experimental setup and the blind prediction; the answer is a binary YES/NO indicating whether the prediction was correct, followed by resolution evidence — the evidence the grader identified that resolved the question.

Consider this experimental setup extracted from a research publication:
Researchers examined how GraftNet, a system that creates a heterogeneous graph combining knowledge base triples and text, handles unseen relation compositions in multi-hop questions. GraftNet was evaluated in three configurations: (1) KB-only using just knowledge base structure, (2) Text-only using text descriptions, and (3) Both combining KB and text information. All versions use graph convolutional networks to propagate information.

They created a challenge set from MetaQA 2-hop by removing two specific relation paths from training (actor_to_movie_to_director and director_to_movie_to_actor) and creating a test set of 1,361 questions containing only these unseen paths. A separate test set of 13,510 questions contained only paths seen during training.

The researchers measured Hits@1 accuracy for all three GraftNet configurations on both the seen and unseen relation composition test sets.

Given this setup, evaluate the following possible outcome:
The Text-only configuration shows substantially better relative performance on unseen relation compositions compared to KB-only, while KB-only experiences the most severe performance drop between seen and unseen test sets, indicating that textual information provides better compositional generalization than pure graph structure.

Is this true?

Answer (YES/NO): NO